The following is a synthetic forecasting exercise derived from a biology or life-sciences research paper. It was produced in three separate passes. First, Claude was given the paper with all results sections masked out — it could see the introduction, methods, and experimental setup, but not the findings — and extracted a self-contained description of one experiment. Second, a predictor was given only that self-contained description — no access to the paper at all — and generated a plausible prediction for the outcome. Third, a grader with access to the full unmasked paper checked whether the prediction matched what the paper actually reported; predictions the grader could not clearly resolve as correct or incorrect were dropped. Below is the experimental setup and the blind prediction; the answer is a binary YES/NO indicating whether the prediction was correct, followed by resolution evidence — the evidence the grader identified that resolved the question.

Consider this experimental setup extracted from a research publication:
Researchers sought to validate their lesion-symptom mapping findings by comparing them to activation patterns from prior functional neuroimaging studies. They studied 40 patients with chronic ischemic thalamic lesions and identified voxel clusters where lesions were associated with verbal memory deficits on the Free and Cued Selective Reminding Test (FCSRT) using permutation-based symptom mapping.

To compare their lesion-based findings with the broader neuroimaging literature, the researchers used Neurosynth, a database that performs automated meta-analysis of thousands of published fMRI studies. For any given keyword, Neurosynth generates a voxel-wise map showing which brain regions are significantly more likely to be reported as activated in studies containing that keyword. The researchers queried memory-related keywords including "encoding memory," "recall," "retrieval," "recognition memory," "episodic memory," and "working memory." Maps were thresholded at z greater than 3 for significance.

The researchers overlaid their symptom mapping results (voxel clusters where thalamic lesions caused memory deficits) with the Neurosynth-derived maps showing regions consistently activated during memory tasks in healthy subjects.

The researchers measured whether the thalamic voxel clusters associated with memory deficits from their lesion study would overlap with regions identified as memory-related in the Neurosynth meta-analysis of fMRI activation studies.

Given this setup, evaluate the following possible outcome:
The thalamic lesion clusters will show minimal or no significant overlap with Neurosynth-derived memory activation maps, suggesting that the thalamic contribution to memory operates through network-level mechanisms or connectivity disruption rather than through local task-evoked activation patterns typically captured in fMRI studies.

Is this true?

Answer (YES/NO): NO